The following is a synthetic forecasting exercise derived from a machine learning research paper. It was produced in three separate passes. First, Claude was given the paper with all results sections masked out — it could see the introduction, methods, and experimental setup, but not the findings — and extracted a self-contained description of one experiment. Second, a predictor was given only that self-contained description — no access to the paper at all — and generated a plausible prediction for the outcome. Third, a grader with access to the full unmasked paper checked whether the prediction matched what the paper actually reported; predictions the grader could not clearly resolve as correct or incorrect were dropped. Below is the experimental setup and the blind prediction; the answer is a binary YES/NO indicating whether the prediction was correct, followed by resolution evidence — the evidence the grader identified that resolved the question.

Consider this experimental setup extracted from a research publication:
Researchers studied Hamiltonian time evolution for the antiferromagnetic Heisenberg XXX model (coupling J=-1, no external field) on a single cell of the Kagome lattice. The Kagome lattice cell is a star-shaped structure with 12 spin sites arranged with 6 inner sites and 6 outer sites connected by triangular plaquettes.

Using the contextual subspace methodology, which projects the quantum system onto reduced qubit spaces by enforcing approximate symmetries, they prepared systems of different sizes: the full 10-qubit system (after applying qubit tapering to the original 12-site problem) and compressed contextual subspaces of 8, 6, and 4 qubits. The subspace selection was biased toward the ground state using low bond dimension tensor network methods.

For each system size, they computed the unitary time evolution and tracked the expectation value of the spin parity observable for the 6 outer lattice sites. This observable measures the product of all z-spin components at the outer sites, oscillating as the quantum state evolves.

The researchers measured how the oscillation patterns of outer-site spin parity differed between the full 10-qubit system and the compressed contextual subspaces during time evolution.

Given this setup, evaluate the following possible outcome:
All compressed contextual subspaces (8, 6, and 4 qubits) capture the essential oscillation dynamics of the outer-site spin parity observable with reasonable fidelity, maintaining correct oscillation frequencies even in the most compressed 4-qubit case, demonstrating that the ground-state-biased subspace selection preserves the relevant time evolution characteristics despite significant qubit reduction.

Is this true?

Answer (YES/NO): NO